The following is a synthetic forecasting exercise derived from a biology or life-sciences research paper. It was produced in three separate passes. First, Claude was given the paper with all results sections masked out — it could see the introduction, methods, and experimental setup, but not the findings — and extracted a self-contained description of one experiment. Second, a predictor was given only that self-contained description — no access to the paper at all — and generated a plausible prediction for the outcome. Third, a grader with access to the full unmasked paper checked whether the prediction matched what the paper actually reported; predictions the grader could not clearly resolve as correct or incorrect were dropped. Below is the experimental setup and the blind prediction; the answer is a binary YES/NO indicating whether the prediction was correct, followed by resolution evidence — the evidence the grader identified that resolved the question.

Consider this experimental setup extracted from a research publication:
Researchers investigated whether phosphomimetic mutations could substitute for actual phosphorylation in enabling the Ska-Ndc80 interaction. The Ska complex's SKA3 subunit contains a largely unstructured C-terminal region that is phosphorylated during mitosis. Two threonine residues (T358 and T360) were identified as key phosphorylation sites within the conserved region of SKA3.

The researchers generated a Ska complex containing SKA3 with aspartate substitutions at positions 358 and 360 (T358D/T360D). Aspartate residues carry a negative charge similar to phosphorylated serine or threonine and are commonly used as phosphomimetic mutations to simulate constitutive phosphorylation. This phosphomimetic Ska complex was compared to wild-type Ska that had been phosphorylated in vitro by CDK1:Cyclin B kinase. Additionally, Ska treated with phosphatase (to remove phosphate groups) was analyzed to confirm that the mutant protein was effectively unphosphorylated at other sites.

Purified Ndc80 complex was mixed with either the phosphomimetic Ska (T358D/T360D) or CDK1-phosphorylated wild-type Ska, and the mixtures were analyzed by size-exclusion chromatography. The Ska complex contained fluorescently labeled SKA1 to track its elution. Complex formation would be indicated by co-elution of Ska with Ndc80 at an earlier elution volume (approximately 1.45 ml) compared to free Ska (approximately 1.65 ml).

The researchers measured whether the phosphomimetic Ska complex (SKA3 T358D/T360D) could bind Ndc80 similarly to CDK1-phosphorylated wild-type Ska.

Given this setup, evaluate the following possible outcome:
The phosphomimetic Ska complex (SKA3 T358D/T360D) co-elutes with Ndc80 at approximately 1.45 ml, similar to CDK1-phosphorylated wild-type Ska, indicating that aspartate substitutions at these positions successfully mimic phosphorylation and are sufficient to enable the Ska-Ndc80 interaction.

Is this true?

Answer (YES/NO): NO